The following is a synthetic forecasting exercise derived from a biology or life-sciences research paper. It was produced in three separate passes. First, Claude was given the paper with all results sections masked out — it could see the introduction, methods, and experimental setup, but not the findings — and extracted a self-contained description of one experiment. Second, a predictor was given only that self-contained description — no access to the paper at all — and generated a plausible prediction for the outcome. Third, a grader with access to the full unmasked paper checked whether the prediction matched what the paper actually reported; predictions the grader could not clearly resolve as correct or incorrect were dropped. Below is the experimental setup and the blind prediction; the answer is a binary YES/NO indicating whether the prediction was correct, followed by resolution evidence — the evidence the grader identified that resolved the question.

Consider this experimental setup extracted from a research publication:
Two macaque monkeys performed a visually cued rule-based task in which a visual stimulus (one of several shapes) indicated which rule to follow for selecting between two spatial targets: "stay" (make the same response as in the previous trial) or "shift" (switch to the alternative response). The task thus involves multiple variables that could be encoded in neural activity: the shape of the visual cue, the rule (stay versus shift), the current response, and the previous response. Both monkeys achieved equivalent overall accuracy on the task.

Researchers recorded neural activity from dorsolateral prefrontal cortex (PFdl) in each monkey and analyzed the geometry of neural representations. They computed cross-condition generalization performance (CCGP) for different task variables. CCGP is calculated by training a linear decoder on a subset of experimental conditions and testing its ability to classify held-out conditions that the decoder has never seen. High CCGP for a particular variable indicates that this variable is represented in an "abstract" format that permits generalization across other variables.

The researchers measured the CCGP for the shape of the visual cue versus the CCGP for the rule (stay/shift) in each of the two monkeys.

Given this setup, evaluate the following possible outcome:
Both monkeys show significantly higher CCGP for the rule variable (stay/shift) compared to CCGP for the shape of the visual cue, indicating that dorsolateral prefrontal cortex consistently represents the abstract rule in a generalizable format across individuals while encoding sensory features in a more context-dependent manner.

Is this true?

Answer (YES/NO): NO